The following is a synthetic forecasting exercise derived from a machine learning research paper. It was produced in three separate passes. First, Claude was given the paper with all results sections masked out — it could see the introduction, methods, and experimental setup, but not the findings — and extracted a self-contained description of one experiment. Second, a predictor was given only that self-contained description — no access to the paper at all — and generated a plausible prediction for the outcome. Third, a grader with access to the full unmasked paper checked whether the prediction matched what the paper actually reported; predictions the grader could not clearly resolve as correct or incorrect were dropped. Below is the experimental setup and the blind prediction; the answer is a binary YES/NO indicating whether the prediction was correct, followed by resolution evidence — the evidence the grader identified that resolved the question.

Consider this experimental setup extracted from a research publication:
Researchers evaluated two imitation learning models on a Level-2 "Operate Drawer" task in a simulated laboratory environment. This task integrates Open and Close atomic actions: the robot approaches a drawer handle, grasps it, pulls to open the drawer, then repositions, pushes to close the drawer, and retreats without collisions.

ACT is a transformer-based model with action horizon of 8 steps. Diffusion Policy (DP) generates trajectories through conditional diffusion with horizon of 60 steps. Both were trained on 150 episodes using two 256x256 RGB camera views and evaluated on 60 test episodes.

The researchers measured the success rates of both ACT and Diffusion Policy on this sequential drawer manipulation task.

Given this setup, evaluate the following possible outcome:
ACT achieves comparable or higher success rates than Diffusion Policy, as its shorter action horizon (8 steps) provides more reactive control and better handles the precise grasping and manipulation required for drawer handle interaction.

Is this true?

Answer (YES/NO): YES